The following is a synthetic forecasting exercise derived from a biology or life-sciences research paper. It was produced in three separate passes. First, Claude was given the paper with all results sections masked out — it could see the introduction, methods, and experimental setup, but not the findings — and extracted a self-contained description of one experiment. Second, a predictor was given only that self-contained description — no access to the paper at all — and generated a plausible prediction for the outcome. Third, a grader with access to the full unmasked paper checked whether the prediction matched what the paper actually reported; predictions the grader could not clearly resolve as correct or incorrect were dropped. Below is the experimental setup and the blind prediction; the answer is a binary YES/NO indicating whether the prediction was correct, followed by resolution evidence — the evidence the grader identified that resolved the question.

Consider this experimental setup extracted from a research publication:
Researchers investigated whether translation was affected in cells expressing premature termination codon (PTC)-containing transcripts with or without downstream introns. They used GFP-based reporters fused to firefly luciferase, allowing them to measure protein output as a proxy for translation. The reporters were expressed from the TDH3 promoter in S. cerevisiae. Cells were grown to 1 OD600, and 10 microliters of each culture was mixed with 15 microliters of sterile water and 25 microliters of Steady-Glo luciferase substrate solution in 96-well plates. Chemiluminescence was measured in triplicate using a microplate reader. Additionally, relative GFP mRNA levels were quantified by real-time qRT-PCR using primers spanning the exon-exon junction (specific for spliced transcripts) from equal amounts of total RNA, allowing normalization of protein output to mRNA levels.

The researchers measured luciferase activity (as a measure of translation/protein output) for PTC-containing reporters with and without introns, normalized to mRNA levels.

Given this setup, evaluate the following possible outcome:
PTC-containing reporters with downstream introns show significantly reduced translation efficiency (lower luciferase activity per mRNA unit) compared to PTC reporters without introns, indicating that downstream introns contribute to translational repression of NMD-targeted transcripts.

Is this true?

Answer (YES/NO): NO